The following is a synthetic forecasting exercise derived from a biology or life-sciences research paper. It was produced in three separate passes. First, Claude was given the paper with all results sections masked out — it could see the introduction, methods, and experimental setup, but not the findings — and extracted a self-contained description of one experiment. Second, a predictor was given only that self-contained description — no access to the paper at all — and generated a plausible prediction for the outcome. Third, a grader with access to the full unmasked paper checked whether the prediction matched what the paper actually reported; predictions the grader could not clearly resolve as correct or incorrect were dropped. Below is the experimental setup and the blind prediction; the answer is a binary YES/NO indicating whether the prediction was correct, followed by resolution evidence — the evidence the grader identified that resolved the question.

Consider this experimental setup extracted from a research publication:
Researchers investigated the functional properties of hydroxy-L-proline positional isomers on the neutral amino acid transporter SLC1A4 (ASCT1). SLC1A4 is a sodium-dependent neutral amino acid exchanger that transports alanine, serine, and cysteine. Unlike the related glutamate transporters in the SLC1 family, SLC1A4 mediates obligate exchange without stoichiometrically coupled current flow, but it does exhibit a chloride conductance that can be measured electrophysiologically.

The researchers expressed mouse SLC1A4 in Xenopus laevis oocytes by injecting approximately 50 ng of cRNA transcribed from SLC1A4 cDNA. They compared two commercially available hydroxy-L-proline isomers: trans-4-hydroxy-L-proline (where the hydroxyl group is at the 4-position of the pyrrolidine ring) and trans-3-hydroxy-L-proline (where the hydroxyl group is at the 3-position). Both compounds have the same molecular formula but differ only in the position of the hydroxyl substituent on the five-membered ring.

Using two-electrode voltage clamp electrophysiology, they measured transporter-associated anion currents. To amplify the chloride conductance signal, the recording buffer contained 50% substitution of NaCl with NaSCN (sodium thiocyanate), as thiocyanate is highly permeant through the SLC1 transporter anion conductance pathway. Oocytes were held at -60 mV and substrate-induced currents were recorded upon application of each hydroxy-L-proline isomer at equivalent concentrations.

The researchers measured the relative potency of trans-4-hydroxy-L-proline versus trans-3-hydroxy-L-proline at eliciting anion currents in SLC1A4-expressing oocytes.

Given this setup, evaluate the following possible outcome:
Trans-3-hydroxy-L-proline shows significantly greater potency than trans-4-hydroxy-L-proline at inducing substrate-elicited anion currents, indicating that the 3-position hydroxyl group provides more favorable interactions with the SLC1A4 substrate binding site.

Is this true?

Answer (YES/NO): NO